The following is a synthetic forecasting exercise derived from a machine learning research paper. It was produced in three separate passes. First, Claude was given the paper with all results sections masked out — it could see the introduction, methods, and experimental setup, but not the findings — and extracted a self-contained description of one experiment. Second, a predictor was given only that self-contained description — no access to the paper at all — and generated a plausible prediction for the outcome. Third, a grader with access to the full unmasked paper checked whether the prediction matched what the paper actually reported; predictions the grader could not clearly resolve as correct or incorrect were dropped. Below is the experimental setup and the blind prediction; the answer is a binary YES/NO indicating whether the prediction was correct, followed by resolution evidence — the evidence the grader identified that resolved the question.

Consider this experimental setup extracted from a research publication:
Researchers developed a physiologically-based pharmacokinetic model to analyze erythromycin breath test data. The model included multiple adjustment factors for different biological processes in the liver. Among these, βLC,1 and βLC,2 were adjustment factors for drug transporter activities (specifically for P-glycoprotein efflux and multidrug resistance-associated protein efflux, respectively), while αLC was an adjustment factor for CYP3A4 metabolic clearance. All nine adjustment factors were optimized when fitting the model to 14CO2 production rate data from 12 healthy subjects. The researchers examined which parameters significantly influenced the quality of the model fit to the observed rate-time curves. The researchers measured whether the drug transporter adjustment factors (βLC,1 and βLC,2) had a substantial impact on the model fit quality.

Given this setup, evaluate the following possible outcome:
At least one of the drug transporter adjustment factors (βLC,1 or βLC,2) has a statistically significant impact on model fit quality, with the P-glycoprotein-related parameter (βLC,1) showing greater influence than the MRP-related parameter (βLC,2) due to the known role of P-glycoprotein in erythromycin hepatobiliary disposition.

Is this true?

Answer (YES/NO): NO